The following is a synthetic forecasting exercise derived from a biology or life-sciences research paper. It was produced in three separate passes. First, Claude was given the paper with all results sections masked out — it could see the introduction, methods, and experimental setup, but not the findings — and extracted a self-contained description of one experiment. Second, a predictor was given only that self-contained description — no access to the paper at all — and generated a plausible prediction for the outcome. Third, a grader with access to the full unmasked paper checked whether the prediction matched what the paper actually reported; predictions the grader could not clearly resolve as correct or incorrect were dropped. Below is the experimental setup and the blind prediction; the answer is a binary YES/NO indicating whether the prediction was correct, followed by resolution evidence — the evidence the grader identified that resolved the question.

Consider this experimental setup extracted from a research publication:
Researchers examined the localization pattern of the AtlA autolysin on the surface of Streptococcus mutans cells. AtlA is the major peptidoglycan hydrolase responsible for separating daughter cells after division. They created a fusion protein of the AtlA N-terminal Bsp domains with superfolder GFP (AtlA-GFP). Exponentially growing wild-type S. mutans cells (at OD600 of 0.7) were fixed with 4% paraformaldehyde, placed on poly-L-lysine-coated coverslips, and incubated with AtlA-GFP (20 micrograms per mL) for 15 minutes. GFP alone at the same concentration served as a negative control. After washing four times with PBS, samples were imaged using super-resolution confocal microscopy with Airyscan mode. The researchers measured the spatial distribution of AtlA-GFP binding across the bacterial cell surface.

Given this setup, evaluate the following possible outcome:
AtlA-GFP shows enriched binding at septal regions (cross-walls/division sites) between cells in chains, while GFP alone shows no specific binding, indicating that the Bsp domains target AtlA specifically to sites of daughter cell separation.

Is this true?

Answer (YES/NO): NO